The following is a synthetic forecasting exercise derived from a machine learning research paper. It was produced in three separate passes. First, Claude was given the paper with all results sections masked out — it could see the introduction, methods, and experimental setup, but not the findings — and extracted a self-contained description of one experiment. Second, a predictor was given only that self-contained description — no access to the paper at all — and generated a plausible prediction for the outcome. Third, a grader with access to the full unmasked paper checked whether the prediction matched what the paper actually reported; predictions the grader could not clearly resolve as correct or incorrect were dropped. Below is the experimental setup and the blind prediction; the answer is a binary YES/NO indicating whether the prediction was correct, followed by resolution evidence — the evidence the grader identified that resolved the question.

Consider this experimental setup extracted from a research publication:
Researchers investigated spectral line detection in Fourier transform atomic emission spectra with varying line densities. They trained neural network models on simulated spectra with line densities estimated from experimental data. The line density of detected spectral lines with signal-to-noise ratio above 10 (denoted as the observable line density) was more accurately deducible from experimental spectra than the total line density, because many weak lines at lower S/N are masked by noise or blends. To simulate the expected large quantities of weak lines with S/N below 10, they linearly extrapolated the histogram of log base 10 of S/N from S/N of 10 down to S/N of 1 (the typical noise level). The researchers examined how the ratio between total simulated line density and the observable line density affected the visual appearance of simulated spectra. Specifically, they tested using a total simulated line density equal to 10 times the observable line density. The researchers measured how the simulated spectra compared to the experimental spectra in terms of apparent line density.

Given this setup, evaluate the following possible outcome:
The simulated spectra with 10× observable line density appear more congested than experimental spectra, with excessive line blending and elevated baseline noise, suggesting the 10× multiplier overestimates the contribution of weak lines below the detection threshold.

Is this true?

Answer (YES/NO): NO